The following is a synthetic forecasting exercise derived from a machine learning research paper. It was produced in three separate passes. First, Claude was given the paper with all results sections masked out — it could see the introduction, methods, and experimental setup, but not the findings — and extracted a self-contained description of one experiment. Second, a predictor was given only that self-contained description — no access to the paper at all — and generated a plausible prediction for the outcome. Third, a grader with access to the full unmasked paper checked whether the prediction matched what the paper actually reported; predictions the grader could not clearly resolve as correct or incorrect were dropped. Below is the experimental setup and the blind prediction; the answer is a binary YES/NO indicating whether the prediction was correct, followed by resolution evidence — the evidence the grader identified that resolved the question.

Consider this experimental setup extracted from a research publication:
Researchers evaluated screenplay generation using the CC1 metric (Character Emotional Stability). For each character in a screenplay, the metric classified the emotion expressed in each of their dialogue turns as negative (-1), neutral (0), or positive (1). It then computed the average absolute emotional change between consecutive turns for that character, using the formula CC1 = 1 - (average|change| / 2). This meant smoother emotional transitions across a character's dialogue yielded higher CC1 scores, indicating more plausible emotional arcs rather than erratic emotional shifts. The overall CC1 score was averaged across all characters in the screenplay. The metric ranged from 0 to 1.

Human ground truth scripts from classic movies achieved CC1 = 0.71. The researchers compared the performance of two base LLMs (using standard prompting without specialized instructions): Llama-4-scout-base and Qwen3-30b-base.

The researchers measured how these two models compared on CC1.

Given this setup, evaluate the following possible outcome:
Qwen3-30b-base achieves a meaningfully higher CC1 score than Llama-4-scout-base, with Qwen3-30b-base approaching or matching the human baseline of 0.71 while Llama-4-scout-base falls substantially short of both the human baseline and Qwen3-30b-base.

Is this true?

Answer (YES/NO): NO